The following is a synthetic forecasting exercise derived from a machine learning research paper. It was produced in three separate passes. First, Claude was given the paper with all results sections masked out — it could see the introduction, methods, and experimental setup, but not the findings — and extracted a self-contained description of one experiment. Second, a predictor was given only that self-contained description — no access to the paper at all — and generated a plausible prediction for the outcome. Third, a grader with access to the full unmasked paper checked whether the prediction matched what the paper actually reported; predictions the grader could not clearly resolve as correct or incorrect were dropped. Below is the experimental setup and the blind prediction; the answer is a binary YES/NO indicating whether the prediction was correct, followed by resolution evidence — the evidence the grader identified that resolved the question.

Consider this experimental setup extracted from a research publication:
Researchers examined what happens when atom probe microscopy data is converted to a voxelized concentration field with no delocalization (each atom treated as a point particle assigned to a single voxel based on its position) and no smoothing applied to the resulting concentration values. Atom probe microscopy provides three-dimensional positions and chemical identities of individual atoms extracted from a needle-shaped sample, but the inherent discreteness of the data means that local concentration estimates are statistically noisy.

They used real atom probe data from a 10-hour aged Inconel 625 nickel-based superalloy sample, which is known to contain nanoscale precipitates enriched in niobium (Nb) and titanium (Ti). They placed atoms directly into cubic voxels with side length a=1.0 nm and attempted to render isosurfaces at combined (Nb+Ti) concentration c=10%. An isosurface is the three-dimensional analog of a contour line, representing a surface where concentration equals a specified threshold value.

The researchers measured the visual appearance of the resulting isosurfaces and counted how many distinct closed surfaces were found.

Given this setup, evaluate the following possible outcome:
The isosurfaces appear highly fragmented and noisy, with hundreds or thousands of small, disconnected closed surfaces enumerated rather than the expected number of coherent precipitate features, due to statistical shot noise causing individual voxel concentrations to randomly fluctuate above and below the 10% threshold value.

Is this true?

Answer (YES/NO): YES